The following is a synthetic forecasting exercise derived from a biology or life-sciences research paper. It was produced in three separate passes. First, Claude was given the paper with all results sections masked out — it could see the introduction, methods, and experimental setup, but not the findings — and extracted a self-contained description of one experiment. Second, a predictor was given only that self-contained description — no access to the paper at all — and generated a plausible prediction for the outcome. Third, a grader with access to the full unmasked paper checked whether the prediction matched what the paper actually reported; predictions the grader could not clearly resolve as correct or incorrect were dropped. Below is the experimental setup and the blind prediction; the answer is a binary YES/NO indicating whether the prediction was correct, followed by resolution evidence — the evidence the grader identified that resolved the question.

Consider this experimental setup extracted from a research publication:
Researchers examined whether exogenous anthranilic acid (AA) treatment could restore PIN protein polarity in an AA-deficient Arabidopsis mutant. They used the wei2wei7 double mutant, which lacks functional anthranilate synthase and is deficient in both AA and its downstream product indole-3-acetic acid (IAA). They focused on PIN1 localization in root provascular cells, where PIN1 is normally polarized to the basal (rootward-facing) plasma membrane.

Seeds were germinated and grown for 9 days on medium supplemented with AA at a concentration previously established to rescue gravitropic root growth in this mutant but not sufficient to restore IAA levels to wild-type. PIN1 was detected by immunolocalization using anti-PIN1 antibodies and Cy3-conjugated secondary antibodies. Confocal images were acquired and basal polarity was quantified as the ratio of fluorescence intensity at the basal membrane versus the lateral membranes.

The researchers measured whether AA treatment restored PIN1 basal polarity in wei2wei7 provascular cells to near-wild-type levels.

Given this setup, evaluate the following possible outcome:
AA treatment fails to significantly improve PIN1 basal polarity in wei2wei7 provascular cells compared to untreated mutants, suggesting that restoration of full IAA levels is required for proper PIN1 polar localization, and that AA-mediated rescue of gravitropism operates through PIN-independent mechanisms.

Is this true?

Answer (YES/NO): NO